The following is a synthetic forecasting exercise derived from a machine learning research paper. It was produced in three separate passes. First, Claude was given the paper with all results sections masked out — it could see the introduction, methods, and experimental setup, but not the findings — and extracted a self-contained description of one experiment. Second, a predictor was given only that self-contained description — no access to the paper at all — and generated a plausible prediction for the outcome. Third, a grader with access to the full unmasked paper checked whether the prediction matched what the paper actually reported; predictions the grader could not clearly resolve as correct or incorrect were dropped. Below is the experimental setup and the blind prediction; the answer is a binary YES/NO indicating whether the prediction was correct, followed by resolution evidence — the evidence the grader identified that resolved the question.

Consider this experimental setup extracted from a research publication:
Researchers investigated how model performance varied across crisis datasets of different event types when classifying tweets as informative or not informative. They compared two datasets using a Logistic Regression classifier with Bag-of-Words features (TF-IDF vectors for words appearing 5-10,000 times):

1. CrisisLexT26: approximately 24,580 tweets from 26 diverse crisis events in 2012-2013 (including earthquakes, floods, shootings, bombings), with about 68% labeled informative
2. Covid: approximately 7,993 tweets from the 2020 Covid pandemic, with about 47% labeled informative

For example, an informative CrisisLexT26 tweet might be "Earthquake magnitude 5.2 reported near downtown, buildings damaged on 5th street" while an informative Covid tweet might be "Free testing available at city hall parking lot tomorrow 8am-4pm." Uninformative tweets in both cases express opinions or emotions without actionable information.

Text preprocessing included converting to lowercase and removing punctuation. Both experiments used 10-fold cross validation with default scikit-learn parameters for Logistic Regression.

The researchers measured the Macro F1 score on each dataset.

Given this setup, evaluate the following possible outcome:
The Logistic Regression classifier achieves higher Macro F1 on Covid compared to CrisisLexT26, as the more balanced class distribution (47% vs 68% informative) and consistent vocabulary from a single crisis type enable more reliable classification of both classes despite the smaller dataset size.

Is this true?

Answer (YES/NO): YES